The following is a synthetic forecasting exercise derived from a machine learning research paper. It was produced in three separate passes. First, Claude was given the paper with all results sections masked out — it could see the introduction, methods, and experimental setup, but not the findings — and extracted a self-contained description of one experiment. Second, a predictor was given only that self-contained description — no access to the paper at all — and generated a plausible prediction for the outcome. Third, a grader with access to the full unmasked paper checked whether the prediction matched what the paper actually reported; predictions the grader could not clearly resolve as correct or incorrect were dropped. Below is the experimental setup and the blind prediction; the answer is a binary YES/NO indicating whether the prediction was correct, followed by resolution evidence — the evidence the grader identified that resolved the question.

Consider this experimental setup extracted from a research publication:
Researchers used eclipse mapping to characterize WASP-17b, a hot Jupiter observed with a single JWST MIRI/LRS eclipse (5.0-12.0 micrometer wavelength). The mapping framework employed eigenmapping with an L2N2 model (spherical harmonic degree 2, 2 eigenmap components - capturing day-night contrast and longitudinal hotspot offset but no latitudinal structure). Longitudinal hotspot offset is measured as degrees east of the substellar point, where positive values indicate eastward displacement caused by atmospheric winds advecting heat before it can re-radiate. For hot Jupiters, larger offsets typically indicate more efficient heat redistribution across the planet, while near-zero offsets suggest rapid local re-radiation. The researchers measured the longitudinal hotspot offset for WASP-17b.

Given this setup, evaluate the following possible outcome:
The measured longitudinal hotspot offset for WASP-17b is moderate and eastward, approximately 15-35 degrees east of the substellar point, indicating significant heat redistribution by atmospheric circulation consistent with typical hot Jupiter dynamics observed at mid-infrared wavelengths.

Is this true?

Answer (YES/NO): NO